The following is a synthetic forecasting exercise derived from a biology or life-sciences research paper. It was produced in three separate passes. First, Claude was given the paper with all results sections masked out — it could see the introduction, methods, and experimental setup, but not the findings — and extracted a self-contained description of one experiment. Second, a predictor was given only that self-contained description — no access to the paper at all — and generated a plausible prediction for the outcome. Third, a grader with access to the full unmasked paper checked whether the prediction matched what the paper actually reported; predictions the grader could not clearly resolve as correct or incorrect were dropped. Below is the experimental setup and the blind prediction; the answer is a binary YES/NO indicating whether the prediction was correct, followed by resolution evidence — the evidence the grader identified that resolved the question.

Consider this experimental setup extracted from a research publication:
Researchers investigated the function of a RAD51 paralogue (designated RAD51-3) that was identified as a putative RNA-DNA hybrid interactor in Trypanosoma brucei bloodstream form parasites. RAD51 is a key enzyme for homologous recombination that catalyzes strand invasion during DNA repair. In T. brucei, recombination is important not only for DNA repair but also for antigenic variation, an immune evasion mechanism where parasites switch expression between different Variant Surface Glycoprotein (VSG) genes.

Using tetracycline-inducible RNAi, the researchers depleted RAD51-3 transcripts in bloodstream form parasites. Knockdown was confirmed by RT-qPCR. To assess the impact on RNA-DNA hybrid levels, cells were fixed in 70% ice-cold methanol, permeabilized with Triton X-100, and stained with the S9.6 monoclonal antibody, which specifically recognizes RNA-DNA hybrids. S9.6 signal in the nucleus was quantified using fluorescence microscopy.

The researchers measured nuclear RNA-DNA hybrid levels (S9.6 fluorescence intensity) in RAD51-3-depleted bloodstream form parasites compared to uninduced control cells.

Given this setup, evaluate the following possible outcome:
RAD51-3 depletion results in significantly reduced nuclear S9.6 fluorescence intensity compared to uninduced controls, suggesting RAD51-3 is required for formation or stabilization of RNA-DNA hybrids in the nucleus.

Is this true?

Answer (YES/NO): NO